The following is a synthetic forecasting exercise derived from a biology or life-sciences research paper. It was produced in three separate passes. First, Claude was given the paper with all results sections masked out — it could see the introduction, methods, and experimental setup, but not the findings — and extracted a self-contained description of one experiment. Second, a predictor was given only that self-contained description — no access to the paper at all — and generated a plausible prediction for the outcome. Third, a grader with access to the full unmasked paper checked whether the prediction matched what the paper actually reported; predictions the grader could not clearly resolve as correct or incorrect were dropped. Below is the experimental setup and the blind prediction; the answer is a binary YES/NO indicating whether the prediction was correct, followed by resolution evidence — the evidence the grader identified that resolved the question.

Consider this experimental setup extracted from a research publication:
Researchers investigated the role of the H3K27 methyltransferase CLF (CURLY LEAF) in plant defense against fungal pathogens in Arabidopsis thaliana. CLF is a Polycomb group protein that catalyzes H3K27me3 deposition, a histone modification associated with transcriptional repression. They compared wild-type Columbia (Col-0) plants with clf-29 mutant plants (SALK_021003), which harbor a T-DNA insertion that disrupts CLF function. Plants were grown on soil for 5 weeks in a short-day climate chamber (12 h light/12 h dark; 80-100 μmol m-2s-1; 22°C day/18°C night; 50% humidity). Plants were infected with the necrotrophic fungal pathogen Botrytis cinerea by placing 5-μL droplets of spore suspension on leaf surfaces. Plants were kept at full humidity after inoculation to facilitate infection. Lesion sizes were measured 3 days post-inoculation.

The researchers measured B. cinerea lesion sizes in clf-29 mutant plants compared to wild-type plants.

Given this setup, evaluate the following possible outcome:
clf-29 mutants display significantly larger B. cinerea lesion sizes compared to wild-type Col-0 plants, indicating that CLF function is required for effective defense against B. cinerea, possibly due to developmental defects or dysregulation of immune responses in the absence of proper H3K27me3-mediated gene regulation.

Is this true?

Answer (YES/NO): NO